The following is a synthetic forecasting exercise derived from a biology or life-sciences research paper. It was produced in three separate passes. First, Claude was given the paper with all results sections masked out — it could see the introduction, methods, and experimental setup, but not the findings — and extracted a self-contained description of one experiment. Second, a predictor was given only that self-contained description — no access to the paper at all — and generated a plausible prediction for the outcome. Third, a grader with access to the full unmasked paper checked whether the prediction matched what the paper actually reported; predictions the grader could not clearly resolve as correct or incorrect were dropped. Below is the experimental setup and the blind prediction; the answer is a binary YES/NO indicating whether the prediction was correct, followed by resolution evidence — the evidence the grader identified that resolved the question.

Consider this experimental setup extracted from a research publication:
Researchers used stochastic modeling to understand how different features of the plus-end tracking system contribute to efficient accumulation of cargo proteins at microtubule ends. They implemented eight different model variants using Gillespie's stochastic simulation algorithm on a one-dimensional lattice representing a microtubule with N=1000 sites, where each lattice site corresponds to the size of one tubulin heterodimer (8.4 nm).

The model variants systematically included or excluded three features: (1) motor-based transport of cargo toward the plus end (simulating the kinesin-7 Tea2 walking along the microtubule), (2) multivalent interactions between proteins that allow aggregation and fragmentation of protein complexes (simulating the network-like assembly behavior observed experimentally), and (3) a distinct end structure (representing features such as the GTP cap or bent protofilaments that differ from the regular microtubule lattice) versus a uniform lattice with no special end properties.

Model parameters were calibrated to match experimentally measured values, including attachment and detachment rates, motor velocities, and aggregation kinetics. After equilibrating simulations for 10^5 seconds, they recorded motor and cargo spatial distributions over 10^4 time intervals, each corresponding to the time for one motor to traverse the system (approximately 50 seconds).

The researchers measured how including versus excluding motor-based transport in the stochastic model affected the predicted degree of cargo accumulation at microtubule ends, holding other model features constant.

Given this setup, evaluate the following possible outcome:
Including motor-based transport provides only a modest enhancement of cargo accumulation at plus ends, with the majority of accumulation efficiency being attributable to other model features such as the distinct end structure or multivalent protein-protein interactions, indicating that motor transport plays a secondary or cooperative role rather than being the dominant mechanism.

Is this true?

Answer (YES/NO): YES